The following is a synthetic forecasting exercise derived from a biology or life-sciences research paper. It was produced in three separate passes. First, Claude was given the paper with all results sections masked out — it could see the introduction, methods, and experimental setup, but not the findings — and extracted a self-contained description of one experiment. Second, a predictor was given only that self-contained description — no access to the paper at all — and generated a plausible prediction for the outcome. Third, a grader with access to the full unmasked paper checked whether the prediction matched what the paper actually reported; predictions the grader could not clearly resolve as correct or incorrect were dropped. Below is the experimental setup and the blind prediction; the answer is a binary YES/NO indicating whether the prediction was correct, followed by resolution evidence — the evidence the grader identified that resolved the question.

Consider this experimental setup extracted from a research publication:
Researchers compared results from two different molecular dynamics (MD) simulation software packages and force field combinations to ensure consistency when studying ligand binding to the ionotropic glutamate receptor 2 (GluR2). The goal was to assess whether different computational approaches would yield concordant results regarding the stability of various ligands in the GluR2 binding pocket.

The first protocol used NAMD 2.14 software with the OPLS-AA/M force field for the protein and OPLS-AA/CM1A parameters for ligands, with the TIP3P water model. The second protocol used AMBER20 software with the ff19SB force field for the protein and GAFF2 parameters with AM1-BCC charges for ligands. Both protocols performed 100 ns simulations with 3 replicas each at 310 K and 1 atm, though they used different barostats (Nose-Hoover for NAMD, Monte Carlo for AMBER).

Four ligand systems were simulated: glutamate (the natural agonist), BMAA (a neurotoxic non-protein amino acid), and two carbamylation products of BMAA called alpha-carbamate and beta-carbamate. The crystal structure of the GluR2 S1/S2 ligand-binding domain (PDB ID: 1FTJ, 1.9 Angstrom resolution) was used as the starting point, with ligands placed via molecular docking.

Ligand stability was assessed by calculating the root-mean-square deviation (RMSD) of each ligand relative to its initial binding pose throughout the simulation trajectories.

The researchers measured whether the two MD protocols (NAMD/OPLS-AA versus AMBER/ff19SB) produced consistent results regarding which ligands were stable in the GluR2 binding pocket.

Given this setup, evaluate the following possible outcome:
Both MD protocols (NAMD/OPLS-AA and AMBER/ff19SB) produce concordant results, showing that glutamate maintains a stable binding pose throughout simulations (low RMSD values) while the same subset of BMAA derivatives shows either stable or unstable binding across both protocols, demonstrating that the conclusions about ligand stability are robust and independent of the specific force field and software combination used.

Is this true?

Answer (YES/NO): YES